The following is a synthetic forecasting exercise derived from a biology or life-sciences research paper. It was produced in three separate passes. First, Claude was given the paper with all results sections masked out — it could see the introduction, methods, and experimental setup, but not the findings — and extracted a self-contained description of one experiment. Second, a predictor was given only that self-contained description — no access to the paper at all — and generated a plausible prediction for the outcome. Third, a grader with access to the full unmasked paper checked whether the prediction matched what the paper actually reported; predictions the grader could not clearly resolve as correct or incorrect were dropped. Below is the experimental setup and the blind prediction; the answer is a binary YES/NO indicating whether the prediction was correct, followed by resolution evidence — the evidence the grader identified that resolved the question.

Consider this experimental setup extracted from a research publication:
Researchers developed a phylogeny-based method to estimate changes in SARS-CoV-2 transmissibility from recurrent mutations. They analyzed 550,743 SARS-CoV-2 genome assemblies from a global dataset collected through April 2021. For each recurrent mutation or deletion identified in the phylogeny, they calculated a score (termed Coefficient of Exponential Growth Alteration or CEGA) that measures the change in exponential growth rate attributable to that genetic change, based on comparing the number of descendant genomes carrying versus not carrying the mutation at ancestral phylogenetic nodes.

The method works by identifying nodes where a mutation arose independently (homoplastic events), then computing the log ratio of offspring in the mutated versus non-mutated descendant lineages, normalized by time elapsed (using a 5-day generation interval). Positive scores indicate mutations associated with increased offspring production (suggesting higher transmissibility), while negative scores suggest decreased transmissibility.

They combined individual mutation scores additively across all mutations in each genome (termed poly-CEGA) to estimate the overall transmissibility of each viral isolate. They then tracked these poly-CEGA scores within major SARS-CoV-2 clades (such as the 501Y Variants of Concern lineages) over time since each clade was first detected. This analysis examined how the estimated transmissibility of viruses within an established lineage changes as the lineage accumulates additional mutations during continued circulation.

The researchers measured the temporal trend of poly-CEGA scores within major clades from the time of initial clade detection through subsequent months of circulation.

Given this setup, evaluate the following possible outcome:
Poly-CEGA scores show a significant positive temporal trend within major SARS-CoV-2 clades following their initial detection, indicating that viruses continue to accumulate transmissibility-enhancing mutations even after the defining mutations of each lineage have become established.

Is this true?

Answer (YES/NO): NO